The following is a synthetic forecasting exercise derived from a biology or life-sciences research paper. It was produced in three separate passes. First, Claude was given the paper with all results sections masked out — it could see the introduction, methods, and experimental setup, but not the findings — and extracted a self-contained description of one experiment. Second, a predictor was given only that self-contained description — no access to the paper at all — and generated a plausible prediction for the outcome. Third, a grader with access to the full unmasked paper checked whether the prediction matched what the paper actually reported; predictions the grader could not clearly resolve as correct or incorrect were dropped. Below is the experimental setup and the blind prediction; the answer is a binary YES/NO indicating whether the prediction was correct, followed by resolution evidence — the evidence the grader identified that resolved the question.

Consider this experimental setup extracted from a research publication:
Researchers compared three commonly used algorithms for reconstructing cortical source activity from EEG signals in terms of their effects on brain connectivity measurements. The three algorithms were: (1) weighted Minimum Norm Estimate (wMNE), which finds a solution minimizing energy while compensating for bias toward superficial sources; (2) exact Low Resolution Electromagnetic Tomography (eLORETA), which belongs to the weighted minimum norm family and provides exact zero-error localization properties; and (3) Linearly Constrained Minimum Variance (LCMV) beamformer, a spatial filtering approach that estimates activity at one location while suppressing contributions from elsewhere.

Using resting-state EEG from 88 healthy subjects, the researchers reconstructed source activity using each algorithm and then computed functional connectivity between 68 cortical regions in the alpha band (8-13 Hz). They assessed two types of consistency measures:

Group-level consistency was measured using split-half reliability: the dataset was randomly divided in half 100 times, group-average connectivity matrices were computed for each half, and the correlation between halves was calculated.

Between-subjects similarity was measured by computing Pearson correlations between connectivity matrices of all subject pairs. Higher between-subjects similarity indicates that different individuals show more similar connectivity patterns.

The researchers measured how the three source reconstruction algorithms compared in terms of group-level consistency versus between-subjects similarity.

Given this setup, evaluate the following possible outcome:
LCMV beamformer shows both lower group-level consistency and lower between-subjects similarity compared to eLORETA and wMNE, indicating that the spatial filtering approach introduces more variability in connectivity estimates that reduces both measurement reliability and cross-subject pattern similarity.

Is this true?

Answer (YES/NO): NO